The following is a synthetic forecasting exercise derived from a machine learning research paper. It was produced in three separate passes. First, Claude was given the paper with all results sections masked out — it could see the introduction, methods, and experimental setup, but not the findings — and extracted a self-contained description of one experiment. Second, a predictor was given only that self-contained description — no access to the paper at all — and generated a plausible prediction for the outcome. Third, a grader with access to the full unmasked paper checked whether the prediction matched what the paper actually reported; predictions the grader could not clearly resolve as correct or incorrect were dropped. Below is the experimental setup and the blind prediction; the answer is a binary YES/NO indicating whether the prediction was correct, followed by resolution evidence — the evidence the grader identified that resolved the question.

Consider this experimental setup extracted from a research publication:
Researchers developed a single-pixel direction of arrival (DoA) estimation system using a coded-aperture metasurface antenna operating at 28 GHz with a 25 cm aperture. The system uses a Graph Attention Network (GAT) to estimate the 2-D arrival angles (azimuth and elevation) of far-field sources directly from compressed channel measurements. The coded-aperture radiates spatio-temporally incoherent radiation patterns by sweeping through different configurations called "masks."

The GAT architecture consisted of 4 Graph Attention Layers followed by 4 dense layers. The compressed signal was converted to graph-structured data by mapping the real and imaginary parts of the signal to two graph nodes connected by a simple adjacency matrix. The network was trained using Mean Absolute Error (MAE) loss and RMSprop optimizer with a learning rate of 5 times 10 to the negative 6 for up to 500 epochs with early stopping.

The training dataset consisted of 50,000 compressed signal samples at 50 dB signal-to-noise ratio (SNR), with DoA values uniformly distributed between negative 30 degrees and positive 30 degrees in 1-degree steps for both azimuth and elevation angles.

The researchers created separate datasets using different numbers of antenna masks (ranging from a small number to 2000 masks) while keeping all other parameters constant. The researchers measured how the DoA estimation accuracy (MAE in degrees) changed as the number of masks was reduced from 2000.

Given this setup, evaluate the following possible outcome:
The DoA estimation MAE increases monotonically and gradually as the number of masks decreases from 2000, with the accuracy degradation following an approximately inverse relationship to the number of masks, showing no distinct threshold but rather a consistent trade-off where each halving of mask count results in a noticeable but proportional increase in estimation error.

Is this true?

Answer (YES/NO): NO